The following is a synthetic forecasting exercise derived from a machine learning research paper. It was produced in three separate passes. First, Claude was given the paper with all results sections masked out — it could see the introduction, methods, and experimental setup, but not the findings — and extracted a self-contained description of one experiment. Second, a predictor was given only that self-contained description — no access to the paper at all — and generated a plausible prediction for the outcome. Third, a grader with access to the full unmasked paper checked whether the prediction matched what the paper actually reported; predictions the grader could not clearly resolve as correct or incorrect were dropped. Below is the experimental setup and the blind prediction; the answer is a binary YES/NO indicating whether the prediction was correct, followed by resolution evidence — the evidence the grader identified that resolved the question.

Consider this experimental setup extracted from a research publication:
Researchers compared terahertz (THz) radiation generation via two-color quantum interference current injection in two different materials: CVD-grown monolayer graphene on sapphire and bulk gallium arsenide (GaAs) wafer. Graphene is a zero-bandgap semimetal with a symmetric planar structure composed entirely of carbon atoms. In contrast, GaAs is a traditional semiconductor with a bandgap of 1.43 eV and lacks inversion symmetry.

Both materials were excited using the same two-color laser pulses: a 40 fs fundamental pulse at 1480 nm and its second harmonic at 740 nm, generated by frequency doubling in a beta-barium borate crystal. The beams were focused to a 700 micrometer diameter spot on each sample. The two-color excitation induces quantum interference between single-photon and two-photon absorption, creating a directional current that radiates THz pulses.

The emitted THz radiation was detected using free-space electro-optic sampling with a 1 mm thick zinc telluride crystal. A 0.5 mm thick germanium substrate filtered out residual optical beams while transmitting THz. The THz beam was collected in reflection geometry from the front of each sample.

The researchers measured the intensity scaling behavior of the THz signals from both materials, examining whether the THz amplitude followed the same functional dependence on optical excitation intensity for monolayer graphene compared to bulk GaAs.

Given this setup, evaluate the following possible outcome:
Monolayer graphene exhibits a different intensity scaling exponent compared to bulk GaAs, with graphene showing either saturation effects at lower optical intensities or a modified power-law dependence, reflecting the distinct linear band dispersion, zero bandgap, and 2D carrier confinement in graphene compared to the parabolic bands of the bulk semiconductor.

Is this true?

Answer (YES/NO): NO